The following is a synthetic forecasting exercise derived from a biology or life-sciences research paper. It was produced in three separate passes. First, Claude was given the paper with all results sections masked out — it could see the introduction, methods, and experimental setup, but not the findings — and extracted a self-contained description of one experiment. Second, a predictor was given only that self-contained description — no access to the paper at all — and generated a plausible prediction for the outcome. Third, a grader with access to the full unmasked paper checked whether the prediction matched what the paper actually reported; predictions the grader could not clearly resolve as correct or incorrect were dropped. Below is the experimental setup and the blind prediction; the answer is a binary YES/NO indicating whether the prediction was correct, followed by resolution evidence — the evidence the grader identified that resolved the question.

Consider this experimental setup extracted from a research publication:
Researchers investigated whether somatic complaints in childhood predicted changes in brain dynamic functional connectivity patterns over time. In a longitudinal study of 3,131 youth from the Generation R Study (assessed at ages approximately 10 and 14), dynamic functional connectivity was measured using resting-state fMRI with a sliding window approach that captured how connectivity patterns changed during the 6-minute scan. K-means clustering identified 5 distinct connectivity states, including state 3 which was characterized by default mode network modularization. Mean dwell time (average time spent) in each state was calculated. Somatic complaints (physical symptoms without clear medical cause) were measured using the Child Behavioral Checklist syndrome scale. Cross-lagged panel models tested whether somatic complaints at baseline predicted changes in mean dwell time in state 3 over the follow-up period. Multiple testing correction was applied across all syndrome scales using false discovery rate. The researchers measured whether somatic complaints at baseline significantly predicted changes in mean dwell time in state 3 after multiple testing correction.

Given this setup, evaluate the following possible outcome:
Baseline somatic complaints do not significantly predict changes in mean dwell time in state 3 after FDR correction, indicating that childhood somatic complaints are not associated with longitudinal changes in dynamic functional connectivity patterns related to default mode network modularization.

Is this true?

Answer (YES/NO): YES